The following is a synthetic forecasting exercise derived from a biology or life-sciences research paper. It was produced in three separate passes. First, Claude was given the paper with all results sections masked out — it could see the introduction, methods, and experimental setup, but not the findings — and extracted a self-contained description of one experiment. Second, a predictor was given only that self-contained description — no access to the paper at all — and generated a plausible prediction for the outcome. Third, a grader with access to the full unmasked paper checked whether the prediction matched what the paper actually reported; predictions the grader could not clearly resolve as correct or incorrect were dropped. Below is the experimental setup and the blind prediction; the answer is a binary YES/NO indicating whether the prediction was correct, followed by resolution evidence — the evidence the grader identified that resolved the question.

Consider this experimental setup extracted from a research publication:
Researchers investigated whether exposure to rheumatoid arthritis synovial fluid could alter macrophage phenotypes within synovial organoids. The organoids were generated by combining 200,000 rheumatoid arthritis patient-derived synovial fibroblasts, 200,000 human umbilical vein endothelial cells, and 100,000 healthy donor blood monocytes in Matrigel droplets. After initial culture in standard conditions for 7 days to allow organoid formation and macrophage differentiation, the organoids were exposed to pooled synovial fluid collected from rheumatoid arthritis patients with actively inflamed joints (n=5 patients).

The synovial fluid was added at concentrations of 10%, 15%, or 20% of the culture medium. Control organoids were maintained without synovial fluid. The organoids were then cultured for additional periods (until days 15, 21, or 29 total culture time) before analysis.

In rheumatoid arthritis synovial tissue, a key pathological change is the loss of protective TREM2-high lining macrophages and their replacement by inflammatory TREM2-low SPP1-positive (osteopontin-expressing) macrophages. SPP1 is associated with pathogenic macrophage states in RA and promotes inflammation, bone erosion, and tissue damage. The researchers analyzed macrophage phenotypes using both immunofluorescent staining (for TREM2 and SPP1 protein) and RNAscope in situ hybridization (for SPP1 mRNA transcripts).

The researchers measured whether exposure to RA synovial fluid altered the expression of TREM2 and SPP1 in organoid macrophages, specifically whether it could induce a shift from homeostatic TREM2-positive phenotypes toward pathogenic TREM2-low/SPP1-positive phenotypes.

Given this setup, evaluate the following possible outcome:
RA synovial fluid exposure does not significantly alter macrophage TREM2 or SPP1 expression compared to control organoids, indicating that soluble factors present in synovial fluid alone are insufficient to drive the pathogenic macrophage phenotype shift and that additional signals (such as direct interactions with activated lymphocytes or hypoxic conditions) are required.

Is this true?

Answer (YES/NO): NO